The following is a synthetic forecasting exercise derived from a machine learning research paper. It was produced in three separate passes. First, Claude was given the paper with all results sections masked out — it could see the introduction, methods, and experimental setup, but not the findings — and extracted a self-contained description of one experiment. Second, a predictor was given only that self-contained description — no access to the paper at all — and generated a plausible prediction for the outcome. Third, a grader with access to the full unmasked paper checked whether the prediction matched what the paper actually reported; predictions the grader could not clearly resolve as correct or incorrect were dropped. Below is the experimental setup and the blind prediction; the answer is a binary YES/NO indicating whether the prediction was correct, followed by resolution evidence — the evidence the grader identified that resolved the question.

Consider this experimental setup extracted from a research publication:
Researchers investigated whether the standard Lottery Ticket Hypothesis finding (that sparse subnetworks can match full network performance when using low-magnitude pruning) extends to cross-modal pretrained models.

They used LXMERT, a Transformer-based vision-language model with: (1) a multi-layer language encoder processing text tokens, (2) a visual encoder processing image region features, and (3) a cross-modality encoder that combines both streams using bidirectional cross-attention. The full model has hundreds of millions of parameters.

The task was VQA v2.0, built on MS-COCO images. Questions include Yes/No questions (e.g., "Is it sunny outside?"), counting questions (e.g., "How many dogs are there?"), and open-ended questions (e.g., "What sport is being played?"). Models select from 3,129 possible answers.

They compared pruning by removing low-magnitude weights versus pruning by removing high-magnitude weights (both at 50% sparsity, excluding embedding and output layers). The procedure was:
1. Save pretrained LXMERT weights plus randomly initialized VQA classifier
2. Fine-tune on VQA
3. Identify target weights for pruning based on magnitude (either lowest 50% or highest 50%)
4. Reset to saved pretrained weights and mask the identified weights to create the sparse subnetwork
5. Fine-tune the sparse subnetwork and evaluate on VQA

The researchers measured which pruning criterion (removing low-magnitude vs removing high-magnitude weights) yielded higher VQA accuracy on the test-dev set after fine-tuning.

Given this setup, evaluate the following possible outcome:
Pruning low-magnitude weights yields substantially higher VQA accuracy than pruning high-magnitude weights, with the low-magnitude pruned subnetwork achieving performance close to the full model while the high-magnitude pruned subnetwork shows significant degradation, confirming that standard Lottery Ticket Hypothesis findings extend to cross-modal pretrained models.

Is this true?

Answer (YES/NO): YES